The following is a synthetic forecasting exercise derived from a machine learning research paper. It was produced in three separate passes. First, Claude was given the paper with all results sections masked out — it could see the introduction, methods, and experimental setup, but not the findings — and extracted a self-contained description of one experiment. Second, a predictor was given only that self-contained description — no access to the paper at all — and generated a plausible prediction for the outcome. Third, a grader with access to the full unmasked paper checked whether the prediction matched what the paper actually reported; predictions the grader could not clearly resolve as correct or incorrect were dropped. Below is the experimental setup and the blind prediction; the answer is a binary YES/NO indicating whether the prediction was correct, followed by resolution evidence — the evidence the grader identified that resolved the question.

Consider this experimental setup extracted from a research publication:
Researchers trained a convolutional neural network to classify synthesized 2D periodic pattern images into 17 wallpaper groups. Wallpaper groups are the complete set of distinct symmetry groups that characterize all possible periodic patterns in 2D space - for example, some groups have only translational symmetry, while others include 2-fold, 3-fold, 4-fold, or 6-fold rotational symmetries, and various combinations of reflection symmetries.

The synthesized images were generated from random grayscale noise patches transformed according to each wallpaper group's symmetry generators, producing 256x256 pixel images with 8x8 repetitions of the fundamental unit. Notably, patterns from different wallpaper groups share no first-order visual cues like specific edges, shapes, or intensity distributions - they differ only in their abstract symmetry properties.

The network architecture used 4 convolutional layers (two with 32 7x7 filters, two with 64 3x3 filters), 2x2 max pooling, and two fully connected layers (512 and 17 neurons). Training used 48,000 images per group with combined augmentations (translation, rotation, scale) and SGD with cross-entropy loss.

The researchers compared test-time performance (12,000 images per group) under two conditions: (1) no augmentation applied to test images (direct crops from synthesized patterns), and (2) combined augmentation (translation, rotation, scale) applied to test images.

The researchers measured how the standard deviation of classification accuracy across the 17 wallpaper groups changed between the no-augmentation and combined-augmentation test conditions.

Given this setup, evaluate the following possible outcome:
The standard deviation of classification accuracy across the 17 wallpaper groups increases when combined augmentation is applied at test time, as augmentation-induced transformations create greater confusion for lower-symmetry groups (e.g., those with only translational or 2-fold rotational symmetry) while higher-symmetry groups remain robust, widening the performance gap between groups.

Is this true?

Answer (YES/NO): NO